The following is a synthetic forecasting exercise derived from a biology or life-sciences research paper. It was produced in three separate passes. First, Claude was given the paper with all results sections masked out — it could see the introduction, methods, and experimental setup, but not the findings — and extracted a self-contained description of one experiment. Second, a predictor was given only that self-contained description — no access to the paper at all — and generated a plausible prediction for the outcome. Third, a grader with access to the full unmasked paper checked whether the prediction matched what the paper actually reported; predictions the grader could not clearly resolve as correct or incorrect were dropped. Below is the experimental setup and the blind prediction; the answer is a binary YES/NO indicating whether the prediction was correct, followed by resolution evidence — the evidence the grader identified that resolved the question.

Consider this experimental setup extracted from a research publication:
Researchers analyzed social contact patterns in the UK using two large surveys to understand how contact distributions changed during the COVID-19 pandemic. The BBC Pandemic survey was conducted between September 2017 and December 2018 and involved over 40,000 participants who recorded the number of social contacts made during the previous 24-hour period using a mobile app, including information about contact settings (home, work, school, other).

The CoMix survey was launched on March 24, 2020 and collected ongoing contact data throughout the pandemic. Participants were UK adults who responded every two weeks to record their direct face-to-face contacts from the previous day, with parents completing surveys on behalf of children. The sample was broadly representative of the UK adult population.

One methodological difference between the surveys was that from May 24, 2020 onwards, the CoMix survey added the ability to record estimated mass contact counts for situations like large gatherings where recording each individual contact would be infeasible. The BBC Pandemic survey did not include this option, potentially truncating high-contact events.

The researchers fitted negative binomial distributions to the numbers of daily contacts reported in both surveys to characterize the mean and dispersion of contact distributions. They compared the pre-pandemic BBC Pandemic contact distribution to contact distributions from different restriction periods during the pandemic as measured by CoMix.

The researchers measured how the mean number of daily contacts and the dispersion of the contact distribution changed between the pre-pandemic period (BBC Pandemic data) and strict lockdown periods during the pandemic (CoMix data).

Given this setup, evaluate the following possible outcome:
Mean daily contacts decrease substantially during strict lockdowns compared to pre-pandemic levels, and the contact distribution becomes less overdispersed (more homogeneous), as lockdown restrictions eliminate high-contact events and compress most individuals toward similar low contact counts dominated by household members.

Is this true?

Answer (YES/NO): NO